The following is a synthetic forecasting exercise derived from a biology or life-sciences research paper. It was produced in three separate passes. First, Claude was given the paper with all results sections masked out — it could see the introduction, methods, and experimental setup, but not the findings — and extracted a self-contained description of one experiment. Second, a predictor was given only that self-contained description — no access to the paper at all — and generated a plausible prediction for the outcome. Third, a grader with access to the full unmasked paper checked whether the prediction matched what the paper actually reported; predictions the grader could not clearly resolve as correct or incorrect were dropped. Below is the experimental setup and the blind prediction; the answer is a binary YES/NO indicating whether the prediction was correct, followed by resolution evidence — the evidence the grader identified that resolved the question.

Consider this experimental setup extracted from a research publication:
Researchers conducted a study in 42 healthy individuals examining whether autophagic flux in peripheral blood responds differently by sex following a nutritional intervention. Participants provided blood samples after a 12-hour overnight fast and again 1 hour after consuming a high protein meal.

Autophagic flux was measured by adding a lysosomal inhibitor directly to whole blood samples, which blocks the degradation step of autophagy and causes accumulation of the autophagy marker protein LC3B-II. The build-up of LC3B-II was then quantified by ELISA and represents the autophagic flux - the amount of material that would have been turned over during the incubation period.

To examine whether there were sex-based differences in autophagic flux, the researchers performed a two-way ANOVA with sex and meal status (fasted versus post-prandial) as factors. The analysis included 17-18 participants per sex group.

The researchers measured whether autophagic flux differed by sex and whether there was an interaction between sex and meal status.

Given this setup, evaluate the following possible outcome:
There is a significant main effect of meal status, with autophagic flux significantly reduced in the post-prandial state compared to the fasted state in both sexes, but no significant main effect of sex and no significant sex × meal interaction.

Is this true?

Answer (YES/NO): NO